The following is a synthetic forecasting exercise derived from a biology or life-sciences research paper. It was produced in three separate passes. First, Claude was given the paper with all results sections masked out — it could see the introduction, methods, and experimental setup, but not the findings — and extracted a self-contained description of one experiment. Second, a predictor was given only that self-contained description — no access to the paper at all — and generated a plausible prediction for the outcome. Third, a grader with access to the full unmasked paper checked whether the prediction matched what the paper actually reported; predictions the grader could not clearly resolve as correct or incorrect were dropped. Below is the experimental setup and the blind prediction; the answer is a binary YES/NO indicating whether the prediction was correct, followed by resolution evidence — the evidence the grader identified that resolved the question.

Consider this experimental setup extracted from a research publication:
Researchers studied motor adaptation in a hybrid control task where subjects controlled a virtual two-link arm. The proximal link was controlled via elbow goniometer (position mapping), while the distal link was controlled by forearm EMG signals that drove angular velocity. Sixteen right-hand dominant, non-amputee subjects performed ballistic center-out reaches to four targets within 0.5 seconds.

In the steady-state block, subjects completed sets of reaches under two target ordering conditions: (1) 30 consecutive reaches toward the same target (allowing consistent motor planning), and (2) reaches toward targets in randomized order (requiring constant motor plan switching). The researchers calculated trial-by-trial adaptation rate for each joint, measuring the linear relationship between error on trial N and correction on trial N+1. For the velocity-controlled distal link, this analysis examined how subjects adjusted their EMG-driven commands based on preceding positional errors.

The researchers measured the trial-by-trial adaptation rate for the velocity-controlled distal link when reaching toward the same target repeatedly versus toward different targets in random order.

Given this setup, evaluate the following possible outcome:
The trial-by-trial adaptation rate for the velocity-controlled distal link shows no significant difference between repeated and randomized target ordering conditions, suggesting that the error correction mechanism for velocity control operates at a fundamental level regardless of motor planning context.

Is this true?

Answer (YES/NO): NO